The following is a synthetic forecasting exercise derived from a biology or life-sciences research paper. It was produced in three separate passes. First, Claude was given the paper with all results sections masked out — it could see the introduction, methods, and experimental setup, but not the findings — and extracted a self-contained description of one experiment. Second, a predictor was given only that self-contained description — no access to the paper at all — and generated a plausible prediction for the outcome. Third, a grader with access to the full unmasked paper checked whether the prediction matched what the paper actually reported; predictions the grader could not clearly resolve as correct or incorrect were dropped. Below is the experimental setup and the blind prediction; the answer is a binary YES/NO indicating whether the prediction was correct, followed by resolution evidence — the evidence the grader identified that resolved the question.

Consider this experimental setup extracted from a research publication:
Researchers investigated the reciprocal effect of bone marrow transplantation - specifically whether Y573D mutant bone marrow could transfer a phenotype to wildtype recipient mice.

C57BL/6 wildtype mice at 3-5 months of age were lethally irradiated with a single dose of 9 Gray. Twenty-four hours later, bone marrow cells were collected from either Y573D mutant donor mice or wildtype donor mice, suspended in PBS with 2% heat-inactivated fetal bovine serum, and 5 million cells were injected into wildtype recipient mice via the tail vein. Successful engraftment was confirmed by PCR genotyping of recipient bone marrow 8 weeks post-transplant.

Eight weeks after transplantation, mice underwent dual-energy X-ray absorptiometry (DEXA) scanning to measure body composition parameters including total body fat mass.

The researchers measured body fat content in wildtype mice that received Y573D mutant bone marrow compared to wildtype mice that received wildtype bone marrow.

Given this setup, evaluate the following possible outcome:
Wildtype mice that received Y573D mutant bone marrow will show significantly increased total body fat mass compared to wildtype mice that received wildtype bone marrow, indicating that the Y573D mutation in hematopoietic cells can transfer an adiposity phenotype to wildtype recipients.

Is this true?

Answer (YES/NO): NO